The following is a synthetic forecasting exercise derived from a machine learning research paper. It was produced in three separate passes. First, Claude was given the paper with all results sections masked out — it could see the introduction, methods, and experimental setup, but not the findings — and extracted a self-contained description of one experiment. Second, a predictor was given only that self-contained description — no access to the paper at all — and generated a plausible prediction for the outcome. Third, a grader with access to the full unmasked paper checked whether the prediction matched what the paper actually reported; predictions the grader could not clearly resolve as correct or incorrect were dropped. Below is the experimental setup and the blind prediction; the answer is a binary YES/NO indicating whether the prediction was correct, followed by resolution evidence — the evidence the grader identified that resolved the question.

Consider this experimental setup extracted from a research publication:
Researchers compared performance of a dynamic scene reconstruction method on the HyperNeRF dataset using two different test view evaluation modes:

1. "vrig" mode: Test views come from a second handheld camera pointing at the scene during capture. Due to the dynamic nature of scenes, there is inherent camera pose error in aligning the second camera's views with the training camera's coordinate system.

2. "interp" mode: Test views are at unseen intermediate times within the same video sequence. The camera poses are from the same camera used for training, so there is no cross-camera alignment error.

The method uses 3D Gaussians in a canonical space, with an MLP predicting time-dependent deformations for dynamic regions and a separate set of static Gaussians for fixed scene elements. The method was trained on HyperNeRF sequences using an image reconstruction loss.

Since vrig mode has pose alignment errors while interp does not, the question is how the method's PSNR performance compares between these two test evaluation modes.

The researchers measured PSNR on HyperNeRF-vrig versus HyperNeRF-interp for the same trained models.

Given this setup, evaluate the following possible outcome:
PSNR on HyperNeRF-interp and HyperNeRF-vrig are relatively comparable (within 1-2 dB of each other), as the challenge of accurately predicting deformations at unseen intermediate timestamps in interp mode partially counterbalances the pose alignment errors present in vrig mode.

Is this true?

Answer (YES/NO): NO